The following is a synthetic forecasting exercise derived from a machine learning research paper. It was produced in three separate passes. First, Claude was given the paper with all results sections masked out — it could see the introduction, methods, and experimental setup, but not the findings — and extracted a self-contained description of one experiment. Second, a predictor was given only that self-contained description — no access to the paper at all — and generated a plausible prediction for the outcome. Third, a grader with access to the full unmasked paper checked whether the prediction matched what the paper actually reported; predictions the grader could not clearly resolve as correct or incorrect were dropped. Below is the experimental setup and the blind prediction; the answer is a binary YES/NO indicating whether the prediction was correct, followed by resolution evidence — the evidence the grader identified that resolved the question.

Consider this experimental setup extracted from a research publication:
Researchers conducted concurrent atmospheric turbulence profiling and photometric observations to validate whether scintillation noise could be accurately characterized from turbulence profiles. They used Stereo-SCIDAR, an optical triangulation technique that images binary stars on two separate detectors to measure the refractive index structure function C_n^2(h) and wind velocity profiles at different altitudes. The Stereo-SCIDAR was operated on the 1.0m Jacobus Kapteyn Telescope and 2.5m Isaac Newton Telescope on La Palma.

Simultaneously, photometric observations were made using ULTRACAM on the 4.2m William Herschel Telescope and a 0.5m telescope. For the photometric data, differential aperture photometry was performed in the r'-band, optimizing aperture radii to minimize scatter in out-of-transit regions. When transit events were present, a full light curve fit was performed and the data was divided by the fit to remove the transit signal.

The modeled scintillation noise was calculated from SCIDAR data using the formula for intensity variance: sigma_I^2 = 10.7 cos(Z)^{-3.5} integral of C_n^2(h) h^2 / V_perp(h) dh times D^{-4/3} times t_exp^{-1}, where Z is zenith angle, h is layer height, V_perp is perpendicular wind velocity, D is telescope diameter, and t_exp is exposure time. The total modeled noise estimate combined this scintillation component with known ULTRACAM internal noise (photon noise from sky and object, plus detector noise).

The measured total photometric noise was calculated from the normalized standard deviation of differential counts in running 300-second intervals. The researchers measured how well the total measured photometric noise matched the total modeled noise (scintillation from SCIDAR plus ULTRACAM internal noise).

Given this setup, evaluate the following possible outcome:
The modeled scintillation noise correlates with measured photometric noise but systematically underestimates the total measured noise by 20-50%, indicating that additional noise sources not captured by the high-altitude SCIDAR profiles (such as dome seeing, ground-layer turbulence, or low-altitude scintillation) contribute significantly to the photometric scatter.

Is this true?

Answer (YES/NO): NO